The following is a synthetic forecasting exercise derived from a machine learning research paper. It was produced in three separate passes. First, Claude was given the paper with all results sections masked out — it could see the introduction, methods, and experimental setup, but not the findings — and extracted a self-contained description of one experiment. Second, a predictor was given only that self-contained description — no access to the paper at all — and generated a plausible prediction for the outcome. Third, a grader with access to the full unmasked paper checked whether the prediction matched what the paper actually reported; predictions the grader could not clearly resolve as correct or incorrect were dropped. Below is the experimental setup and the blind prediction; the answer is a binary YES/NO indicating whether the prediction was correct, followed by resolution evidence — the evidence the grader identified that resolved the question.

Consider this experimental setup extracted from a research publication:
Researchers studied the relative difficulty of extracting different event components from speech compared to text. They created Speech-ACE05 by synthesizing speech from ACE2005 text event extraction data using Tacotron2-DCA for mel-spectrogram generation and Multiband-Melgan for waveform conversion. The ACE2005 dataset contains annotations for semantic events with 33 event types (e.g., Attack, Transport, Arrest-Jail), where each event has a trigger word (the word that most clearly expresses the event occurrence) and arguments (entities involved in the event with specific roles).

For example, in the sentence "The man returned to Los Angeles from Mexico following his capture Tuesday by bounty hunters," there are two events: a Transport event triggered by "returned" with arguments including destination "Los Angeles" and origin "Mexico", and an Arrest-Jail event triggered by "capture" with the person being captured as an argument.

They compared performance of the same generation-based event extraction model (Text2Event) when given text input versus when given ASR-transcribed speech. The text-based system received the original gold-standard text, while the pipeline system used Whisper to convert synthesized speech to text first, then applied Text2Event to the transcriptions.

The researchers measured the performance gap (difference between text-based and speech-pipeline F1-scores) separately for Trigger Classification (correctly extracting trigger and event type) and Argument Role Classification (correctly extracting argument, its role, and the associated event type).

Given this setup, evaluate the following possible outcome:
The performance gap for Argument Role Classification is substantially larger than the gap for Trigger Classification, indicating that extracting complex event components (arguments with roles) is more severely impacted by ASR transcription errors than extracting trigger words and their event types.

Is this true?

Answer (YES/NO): YES